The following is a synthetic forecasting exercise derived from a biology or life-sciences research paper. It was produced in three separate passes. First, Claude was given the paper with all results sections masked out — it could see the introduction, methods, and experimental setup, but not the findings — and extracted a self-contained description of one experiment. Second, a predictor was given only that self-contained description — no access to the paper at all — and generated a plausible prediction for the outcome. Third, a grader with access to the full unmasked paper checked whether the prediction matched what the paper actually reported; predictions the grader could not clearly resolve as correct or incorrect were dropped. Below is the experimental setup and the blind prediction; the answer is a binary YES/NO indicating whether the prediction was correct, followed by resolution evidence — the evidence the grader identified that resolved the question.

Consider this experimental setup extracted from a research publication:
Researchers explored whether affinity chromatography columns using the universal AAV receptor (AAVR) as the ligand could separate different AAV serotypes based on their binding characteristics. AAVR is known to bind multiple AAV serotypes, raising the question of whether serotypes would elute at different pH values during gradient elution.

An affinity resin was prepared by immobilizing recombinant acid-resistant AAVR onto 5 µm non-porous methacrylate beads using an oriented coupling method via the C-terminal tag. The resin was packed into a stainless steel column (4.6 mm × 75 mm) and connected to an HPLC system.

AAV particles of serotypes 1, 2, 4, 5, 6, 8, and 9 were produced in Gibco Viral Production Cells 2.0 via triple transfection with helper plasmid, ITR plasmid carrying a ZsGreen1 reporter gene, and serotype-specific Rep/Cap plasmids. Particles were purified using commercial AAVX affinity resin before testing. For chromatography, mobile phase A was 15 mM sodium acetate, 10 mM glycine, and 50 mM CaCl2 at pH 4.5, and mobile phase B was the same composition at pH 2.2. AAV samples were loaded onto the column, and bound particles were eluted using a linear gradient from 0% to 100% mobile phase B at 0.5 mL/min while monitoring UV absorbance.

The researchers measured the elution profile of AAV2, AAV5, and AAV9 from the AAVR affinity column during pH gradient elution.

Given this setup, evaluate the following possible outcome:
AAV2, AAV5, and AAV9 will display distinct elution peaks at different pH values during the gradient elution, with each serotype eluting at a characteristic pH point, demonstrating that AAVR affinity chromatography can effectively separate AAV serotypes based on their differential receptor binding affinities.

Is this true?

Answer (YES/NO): YES